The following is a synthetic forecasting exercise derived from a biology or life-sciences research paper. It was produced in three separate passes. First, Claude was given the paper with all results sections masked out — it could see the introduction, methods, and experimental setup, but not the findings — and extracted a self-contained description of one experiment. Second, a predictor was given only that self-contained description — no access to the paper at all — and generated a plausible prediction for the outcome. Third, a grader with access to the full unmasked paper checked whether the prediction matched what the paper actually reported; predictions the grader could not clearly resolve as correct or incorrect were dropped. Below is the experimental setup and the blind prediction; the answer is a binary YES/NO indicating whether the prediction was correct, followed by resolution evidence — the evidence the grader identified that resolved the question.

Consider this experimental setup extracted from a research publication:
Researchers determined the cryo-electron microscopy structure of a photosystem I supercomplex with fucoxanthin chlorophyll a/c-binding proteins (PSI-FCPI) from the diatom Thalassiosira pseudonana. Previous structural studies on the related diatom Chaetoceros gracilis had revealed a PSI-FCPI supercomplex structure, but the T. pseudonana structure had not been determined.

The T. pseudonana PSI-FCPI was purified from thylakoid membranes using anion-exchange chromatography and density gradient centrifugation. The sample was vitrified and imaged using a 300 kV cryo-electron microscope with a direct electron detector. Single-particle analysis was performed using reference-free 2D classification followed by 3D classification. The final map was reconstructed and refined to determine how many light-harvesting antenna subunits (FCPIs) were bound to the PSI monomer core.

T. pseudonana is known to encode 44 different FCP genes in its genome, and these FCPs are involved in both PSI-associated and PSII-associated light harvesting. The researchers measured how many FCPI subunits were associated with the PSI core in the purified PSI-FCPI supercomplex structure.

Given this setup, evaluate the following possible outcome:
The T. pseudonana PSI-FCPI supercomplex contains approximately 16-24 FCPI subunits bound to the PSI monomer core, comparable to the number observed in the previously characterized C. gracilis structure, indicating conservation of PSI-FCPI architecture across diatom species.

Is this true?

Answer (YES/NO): NO